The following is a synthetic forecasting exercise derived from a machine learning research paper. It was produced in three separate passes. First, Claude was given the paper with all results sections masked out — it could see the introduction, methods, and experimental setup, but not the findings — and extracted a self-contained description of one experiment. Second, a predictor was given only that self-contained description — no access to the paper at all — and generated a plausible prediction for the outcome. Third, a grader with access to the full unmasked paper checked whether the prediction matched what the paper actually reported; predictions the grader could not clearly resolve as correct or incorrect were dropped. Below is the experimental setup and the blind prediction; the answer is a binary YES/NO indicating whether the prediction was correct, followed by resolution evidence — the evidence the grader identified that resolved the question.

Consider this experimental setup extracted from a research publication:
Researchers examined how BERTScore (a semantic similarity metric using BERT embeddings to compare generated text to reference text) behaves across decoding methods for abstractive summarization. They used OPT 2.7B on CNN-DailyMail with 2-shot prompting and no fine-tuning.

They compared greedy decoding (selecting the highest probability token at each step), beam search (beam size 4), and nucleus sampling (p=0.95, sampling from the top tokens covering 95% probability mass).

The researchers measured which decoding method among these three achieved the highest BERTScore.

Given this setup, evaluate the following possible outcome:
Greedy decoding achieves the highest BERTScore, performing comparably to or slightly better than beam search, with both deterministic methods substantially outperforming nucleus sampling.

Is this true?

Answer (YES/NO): YES